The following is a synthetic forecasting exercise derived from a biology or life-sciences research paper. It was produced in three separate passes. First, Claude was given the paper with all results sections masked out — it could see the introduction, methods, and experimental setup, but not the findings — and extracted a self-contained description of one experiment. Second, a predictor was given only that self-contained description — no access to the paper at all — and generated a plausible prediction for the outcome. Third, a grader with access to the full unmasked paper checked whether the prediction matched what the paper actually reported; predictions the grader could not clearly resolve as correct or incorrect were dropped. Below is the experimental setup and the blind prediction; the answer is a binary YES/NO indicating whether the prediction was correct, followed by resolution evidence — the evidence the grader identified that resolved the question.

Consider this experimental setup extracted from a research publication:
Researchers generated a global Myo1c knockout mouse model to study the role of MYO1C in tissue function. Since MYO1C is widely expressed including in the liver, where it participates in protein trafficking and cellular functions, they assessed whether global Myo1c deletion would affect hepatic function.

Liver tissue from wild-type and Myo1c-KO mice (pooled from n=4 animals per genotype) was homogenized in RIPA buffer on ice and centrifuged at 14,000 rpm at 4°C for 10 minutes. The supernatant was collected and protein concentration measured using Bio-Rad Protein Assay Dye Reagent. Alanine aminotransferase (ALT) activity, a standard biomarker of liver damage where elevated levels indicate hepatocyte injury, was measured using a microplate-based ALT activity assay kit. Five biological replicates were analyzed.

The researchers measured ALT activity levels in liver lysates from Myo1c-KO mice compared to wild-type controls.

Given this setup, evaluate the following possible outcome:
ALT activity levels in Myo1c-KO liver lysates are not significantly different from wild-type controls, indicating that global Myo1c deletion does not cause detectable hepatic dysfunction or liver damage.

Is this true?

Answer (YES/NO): YES